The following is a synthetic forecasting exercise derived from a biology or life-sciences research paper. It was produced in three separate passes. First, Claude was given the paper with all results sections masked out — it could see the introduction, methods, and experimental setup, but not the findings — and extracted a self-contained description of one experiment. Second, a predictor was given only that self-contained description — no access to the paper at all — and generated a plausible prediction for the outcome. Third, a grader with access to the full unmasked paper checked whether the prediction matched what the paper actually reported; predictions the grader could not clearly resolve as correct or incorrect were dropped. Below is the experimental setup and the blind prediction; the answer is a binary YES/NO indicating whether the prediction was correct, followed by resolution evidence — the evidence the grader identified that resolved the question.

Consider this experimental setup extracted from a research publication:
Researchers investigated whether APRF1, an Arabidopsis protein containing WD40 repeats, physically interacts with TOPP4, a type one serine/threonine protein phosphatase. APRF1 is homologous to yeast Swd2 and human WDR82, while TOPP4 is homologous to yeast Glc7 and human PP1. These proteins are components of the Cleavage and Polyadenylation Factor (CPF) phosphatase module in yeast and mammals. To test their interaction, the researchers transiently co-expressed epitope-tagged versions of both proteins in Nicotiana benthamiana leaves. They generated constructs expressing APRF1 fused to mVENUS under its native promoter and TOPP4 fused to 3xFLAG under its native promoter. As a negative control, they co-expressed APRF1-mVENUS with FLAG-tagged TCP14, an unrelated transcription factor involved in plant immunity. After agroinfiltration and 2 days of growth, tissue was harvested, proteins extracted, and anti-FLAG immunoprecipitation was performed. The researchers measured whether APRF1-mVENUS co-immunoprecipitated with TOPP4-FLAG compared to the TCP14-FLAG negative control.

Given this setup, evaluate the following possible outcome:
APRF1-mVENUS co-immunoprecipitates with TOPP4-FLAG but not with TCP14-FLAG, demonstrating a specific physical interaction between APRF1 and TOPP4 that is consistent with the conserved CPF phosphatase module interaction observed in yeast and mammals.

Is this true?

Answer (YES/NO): YES